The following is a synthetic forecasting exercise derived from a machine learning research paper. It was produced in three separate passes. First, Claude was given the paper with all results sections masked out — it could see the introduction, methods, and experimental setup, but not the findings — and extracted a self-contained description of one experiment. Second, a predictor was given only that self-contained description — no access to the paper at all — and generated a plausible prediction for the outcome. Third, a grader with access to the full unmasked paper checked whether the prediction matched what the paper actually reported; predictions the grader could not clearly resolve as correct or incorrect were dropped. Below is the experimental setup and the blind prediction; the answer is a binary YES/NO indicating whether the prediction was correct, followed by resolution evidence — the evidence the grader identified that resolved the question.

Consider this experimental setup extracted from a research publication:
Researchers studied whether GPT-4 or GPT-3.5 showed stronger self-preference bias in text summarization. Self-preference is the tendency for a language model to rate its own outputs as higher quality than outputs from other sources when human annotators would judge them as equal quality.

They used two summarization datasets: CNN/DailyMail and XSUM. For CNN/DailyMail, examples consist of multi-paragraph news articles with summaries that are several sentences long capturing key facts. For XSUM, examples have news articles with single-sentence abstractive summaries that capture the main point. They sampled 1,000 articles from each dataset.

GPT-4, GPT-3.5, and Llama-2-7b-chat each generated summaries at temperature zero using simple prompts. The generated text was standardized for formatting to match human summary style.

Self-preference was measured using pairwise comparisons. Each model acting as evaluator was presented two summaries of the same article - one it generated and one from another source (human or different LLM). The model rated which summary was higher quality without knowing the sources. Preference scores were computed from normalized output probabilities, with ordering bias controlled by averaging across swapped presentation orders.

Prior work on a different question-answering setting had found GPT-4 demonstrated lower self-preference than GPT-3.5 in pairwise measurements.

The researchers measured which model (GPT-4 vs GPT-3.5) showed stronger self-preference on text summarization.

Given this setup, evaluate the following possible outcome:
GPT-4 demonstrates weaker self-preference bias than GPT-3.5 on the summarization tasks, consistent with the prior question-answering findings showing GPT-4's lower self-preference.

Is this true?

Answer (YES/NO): NO